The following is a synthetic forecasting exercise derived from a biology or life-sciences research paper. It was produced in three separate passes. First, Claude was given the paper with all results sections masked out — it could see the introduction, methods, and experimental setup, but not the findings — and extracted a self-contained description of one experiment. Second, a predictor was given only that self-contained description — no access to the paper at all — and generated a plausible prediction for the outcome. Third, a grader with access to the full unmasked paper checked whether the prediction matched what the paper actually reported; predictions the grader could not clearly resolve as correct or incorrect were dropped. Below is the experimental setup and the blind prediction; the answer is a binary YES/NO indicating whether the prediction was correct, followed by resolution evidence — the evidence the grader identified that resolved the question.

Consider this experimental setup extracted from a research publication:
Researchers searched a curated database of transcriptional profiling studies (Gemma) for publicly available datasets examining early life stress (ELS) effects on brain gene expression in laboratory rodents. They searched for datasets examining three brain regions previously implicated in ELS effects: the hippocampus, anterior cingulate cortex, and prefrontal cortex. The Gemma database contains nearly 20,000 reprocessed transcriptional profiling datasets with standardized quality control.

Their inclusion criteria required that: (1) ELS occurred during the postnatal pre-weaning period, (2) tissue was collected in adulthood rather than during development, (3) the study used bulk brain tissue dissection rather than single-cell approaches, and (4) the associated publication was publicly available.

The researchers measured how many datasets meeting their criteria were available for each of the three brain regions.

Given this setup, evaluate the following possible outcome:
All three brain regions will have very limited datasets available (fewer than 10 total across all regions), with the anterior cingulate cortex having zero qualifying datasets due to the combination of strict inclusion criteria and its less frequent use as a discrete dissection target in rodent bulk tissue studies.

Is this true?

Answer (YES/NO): NO